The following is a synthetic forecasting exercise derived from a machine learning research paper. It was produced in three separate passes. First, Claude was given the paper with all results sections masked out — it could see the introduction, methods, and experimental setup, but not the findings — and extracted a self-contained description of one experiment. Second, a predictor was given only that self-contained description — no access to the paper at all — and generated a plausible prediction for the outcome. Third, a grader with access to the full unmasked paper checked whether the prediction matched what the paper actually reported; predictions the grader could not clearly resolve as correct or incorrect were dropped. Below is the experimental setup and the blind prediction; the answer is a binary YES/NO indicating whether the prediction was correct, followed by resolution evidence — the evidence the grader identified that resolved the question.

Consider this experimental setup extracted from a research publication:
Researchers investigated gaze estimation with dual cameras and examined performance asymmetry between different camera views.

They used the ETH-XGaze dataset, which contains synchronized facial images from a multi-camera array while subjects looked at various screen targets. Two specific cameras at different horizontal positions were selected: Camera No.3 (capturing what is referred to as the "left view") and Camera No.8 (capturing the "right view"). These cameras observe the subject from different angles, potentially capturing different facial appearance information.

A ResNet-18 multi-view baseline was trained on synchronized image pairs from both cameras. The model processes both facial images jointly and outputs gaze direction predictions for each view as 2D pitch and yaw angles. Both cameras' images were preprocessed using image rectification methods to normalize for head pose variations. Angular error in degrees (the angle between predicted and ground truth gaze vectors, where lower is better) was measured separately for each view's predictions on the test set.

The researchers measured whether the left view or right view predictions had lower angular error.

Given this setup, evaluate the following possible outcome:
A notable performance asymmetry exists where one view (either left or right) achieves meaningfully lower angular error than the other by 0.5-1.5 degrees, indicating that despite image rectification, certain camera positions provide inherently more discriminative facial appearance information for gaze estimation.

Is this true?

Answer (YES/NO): NO